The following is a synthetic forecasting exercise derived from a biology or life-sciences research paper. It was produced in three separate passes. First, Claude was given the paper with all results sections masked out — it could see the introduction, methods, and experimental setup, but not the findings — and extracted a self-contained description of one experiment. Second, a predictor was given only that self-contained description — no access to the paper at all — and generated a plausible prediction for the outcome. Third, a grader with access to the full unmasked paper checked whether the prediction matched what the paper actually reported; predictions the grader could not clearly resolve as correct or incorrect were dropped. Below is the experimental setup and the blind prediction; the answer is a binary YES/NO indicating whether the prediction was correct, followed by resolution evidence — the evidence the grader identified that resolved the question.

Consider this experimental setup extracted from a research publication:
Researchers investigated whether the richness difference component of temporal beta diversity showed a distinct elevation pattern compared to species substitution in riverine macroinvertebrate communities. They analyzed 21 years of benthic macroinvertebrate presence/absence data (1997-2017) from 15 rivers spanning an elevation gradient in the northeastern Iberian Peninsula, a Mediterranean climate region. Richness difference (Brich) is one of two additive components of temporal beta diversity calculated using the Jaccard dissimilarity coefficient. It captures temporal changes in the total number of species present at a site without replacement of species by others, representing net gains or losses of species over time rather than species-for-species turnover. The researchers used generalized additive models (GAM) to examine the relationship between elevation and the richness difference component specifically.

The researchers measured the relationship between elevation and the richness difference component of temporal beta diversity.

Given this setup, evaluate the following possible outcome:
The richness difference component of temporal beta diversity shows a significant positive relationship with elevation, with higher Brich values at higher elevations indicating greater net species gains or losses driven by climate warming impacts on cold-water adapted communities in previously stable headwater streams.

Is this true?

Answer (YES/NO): NO